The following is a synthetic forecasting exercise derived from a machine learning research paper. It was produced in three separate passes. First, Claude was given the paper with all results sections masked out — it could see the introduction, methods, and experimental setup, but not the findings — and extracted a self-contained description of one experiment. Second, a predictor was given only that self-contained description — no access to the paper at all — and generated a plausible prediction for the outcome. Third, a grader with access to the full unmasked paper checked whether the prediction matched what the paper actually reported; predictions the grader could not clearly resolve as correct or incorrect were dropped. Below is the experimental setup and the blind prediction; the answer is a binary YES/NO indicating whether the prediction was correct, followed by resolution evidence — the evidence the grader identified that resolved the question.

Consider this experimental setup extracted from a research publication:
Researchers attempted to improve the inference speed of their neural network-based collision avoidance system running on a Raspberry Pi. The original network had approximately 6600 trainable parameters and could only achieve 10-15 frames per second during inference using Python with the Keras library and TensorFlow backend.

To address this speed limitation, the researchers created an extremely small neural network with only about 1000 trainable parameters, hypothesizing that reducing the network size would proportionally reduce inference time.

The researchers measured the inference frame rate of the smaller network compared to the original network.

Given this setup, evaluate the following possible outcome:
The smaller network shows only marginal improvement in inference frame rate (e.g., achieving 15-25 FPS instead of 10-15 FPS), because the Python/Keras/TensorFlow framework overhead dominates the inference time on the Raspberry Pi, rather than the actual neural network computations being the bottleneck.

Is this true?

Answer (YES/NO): NO